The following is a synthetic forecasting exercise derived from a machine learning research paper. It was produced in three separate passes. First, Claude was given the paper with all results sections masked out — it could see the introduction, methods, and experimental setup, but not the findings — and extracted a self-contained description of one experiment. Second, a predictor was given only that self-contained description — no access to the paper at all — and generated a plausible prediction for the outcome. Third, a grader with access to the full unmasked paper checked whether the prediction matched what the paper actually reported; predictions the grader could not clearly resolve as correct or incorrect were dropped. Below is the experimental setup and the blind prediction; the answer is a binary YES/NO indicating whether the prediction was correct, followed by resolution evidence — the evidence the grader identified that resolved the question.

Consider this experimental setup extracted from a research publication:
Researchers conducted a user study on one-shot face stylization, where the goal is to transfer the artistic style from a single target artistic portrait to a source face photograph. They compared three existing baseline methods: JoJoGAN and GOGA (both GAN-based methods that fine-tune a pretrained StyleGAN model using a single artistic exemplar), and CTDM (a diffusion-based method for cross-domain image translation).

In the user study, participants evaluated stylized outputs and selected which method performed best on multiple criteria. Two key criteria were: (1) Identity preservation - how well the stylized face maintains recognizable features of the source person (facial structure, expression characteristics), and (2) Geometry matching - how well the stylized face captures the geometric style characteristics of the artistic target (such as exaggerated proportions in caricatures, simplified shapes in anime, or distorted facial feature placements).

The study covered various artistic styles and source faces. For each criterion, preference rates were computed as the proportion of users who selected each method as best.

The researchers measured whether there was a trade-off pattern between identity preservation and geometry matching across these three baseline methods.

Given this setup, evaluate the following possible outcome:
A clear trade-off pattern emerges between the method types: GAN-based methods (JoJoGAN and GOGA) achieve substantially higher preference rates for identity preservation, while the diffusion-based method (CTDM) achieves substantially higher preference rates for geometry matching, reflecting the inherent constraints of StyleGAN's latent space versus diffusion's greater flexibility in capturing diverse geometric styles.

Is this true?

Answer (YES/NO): YES